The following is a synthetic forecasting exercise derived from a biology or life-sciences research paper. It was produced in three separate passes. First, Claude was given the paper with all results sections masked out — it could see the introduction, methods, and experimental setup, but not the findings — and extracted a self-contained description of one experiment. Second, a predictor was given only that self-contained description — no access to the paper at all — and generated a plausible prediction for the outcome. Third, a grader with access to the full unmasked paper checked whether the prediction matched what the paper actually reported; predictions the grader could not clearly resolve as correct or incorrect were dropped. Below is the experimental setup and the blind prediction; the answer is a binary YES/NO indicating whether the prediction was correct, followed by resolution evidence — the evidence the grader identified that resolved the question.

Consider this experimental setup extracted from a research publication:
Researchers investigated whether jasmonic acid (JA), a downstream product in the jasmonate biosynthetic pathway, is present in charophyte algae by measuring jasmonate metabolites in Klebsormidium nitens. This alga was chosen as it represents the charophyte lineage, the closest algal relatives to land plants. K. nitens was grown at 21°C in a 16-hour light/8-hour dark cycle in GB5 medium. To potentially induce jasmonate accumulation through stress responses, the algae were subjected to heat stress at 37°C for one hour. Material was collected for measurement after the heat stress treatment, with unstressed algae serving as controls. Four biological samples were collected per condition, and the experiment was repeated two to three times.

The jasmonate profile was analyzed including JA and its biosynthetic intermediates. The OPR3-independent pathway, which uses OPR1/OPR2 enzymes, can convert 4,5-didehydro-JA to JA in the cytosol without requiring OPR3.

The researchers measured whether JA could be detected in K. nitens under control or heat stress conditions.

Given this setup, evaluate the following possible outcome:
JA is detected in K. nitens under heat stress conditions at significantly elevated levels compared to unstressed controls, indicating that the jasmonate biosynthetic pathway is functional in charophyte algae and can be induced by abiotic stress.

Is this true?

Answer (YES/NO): NO